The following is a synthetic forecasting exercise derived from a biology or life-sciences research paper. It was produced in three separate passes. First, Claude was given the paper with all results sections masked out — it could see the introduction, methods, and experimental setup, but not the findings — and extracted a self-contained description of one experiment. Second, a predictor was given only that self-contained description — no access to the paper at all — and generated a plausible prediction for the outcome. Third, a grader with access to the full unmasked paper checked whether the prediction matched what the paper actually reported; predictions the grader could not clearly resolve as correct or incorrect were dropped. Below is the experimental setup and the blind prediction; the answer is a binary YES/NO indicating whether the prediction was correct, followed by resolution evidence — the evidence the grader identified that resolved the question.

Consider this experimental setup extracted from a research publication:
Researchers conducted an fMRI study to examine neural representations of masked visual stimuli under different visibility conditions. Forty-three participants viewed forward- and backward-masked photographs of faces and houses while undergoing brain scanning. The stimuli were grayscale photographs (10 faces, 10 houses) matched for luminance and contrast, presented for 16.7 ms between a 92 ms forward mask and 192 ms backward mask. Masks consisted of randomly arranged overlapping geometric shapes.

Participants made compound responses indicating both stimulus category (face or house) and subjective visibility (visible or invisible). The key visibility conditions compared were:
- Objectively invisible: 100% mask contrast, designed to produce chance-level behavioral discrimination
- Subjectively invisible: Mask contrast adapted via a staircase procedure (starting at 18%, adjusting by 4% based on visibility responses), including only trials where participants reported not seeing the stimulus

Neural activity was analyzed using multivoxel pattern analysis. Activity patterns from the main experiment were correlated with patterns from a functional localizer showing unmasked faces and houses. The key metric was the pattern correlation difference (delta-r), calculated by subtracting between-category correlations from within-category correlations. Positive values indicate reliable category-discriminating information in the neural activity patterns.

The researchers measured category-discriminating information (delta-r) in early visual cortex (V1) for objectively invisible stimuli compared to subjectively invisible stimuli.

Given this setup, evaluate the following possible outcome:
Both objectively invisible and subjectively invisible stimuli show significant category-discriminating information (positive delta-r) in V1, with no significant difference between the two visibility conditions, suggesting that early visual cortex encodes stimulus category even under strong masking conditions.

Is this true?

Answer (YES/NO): NO